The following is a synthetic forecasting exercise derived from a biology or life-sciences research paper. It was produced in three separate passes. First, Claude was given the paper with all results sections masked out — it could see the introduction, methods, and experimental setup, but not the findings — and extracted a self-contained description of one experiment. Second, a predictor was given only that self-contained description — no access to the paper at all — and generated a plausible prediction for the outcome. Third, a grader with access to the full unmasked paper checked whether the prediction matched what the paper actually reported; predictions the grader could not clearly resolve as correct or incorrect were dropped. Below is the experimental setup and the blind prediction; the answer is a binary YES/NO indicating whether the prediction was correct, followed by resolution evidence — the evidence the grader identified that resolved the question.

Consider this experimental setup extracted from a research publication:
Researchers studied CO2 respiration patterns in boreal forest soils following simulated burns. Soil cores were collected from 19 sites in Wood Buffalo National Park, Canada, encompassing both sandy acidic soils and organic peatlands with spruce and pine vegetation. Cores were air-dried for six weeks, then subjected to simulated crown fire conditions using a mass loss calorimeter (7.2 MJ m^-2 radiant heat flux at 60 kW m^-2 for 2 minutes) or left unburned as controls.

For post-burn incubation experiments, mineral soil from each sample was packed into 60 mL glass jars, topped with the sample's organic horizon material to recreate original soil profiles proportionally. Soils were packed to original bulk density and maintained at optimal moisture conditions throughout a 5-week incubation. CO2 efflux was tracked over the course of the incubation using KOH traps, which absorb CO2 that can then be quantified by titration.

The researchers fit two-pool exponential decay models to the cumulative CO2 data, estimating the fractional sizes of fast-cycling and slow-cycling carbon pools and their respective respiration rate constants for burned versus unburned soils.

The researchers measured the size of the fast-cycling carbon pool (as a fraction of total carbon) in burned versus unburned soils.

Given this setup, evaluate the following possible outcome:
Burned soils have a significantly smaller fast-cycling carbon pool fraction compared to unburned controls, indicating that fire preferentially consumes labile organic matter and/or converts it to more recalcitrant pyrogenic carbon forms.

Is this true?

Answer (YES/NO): YES